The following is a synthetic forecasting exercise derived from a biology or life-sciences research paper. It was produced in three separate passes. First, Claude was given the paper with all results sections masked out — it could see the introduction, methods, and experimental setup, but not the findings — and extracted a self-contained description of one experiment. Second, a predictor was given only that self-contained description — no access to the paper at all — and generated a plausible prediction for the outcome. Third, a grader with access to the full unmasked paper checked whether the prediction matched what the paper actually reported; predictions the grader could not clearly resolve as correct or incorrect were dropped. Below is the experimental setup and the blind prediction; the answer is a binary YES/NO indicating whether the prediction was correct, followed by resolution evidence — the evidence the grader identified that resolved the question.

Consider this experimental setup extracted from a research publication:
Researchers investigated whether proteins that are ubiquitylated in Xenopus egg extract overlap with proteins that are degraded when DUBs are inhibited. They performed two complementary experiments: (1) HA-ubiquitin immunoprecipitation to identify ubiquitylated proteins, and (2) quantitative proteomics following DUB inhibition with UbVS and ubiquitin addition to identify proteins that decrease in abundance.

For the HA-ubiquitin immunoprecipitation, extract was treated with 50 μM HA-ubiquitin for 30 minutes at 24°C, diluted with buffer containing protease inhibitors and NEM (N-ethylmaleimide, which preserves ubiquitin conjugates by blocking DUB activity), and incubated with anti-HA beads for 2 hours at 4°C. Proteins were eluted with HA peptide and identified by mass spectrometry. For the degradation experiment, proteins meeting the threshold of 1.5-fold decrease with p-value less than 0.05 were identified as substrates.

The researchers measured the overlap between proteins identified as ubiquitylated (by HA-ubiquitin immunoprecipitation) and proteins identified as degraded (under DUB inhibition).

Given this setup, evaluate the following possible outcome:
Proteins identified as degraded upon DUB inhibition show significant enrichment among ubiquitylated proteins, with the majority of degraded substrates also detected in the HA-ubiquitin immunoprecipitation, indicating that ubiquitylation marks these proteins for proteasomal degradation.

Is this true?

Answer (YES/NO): NO